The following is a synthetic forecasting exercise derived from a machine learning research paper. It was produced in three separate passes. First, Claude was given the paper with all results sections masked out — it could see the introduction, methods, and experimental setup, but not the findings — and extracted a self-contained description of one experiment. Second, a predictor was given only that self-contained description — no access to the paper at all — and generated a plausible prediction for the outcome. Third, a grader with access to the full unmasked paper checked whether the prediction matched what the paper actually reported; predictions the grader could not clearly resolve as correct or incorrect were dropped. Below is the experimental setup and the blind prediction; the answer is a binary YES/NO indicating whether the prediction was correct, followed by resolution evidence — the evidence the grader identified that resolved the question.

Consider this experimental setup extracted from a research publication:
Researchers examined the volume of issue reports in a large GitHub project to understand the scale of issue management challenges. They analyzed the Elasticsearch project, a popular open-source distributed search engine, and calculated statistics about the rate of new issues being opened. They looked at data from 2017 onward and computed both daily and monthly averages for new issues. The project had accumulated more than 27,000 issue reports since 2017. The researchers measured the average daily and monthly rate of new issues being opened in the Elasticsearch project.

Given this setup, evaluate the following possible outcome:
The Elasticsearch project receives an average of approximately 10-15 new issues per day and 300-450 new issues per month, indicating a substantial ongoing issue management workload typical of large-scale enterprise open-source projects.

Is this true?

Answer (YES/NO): NO